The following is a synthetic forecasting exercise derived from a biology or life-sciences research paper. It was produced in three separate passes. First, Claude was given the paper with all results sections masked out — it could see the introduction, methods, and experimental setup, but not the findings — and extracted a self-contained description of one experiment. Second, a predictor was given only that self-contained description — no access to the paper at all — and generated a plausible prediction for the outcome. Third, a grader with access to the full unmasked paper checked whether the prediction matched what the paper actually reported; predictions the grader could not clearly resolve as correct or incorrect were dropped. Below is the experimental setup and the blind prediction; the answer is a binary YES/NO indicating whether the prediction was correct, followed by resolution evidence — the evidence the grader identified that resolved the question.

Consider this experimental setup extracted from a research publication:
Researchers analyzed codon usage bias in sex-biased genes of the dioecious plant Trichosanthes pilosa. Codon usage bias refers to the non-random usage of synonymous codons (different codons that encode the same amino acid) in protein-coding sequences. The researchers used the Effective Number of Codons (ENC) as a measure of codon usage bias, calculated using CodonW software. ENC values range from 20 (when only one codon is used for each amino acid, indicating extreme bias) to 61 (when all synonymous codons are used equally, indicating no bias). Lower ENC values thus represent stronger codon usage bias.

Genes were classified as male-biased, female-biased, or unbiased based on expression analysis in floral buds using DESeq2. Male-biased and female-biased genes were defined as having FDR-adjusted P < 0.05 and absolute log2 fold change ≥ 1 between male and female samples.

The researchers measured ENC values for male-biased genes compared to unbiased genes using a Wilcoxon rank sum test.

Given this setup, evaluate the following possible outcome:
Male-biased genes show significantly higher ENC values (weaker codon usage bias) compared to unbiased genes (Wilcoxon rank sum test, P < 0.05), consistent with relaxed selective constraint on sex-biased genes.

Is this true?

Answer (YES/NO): NO